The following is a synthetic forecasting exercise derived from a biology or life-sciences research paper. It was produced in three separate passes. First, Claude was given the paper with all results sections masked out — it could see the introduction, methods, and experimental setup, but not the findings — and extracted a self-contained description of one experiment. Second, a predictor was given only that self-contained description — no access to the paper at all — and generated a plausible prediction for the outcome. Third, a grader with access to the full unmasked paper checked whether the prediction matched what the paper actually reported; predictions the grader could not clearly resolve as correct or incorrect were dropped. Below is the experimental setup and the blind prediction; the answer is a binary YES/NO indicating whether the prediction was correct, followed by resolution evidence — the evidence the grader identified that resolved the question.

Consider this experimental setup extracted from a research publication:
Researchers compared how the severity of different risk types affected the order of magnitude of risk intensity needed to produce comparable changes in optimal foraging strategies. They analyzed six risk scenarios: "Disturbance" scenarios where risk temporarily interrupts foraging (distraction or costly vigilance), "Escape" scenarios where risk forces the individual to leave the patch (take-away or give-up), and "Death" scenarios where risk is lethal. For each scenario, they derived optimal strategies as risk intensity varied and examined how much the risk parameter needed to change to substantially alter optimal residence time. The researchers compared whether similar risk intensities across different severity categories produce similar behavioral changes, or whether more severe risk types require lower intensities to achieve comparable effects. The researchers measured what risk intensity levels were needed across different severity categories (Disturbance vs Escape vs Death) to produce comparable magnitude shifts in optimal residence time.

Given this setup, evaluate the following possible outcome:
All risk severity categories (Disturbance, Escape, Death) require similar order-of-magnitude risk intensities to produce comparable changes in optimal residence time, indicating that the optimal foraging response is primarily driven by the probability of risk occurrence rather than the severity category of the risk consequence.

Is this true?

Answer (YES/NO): NO